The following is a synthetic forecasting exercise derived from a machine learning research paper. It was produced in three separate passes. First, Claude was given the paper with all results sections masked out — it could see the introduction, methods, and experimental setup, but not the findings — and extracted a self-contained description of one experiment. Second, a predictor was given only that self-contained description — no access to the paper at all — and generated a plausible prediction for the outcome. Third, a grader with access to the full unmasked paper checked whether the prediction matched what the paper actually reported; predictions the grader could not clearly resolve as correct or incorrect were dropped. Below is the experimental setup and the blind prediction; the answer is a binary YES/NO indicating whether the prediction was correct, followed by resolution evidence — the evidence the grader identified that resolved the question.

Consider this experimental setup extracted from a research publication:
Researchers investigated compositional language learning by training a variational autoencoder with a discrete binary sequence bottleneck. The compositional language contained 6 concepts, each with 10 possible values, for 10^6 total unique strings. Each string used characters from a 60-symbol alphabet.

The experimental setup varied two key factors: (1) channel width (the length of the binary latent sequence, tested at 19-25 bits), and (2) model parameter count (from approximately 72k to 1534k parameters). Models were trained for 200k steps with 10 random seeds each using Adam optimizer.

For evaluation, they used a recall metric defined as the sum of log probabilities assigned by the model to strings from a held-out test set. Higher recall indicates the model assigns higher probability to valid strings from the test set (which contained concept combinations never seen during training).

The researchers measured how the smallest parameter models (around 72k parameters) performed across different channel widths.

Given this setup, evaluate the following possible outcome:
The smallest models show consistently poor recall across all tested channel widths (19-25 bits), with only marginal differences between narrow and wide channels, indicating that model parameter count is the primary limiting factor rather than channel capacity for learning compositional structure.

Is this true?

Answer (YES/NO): NO